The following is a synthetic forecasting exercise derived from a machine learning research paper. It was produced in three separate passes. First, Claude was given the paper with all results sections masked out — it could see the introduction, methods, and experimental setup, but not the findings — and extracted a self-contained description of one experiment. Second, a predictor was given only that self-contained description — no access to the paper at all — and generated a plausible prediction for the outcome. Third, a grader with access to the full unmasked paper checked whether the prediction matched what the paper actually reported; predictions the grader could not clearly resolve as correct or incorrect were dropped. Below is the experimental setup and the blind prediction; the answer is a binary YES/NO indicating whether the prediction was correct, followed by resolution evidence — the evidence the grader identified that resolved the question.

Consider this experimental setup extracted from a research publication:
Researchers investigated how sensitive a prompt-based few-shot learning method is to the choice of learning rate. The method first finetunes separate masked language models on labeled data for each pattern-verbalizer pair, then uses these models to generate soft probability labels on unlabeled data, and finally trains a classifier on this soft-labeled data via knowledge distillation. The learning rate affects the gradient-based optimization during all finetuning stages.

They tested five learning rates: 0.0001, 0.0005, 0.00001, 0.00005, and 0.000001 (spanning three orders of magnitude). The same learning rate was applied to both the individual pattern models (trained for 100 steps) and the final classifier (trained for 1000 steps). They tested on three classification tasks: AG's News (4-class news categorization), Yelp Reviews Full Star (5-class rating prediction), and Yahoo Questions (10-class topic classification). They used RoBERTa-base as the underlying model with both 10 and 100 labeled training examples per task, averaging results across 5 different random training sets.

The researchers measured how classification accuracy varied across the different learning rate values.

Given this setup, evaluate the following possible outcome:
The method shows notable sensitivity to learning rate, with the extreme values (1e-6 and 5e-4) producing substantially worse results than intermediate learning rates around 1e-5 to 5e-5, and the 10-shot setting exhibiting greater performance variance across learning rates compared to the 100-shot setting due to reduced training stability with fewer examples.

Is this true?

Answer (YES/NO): NO